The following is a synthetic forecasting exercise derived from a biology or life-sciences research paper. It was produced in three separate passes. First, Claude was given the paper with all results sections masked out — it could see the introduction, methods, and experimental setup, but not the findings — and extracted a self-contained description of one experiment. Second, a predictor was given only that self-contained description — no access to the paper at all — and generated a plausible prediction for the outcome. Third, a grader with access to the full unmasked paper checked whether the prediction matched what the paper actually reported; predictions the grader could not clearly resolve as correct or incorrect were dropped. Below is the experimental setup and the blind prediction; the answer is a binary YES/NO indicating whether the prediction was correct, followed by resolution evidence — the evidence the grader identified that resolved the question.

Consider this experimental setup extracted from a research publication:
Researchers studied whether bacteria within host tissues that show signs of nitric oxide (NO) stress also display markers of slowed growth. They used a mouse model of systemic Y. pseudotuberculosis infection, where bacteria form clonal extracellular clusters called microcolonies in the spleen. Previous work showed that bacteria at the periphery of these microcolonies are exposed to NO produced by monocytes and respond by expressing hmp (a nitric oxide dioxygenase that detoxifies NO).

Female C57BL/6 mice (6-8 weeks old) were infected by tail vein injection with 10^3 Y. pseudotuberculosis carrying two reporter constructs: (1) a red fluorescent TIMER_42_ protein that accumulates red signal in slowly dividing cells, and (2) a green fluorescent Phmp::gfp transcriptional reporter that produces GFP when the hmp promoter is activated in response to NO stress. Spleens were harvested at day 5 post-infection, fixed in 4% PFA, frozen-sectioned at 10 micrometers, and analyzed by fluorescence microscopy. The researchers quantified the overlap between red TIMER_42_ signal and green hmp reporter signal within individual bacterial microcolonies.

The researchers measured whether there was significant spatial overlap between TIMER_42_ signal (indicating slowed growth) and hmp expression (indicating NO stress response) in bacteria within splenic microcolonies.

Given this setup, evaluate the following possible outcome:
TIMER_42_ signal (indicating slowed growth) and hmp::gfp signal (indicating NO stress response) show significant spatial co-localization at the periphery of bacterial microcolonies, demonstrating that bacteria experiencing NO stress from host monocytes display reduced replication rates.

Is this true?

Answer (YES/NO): NO